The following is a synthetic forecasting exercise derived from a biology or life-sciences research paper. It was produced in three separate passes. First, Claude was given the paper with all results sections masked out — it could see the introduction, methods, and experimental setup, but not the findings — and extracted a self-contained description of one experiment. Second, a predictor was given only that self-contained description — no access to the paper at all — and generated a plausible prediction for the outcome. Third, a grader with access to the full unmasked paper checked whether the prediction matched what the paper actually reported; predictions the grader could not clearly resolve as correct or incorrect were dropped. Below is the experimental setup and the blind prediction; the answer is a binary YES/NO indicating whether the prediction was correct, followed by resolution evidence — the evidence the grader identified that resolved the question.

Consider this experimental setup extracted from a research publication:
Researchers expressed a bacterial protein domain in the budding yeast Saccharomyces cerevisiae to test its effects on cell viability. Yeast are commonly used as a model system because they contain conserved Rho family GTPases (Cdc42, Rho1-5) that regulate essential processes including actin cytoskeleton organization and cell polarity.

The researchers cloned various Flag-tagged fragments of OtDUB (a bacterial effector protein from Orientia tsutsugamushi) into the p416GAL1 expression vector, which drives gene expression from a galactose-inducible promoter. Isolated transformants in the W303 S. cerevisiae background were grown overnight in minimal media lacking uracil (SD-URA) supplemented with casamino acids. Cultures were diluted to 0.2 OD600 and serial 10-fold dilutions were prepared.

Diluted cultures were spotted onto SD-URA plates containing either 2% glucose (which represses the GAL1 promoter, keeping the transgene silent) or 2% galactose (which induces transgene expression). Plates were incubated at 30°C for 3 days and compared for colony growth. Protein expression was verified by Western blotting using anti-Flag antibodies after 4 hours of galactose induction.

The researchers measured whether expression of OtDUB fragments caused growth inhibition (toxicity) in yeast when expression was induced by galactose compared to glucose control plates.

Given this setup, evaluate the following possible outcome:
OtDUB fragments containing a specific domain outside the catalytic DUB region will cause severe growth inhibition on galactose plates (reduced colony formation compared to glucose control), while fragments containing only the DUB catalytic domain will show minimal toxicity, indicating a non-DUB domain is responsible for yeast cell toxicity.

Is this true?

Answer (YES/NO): YES